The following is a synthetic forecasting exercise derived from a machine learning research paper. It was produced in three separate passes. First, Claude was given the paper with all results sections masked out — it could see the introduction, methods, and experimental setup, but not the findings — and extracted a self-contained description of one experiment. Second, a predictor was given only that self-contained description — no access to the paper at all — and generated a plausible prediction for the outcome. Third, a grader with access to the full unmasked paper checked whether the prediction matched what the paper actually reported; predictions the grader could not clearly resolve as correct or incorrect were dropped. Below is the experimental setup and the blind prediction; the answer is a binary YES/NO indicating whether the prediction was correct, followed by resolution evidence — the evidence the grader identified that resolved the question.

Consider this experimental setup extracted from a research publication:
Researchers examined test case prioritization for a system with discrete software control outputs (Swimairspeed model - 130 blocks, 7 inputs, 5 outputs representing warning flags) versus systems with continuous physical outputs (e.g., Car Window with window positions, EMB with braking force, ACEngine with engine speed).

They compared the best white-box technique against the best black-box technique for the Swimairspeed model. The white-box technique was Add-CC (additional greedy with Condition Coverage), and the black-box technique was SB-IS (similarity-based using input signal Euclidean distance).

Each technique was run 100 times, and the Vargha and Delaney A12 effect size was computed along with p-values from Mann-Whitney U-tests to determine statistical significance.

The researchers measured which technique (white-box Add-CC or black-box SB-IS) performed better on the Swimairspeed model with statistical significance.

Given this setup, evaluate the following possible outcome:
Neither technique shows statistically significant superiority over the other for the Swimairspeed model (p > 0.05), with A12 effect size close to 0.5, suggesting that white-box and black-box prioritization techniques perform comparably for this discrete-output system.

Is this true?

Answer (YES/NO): NO